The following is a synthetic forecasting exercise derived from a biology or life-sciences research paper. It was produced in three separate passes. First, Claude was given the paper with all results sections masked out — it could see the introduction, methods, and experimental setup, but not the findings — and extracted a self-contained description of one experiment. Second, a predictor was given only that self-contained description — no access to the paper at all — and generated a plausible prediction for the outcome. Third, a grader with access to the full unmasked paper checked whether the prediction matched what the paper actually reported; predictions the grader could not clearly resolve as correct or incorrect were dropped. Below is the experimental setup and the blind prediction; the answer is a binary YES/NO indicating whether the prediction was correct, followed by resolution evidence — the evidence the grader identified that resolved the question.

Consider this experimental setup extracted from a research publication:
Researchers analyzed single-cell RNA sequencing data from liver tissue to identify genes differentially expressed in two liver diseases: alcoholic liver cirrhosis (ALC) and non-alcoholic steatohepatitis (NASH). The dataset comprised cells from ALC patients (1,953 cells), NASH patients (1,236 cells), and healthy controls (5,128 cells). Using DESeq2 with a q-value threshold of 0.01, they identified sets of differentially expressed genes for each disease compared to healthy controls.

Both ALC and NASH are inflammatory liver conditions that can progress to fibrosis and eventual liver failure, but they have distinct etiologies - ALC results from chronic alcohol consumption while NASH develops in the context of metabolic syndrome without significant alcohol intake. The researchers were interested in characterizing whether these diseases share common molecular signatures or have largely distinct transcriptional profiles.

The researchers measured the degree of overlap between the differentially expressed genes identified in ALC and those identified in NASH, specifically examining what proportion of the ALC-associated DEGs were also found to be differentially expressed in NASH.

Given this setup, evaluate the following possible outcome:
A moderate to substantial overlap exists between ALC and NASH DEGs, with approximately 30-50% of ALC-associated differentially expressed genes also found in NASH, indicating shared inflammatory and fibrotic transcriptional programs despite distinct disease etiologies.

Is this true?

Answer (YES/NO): NO